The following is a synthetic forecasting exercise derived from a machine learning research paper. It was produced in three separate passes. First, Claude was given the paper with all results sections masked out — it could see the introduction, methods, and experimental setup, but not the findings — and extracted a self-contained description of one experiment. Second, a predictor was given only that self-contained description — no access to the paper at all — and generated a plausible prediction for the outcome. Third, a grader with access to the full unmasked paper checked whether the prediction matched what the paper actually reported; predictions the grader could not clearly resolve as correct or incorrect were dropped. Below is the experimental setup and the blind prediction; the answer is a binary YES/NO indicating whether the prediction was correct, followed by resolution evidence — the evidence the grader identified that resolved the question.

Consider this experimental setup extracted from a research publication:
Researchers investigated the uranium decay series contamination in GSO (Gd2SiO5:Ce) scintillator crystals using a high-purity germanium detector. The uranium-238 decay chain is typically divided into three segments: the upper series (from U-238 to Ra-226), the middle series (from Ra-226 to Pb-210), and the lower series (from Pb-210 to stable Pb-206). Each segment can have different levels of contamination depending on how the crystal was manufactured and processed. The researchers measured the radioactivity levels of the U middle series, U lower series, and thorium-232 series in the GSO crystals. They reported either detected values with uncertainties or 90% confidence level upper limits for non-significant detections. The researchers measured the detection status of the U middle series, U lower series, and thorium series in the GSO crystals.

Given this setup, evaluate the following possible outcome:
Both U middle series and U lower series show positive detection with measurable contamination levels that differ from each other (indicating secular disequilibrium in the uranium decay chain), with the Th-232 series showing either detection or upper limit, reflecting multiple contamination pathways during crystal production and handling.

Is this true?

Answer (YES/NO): NO